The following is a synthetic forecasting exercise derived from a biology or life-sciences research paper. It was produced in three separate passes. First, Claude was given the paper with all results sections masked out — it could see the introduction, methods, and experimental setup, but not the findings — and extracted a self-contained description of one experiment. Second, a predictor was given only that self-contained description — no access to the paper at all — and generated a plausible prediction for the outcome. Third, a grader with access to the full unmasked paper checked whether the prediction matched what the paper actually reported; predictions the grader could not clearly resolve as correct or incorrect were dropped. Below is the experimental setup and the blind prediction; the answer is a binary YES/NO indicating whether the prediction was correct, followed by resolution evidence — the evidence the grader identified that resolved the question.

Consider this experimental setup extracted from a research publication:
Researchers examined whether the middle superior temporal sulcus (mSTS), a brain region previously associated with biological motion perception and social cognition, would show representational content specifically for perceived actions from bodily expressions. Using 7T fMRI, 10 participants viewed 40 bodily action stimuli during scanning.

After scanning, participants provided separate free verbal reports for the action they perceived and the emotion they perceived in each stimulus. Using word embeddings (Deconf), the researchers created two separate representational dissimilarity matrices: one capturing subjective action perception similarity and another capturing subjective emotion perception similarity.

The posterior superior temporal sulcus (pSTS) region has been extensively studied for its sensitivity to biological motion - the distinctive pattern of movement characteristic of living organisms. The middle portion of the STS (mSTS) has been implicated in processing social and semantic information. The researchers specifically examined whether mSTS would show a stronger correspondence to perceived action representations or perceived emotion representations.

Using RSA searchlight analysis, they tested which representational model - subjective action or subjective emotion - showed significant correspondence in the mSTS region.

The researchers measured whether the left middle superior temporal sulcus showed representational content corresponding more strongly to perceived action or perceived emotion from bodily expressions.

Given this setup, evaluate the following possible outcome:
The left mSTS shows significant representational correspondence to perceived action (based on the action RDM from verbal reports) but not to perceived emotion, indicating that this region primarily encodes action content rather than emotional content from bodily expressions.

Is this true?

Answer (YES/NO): YES